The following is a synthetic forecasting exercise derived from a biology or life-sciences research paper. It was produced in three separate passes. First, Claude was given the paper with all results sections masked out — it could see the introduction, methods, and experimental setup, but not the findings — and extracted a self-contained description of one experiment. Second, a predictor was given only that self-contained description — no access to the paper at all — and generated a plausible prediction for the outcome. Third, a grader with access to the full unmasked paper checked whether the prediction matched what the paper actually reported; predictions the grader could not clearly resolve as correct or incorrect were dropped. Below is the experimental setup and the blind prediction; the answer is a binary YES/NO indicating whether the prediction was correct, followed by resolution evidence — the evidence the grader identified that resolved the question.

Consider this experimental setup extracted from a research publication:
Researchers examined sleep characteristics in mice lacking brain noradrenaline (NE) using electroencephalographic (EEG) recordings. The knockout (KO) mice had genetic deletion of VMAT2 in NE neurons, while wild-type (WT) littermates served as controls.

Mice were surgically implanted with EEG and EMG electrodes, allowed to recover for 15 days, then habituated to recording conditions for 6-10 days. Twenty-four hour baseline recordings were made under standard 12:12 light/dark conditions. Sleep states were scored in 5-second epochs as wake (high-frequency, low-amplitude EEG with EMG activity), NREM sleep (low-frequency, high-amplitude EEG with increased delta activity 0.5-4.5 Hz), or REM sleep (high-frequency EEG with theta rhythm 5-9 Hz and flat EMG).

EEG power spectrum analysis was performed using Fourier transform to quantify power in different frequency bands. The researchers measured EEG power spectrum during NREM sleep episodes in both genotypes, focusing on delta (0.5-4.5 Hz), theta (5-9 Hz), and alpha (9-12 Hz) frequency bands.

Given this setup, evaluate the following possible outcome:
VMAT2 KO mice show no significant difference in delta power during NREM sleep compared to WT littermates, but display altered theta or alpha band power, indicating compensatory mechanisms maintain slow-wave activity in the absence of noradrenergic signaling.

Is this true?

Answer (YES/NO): NO